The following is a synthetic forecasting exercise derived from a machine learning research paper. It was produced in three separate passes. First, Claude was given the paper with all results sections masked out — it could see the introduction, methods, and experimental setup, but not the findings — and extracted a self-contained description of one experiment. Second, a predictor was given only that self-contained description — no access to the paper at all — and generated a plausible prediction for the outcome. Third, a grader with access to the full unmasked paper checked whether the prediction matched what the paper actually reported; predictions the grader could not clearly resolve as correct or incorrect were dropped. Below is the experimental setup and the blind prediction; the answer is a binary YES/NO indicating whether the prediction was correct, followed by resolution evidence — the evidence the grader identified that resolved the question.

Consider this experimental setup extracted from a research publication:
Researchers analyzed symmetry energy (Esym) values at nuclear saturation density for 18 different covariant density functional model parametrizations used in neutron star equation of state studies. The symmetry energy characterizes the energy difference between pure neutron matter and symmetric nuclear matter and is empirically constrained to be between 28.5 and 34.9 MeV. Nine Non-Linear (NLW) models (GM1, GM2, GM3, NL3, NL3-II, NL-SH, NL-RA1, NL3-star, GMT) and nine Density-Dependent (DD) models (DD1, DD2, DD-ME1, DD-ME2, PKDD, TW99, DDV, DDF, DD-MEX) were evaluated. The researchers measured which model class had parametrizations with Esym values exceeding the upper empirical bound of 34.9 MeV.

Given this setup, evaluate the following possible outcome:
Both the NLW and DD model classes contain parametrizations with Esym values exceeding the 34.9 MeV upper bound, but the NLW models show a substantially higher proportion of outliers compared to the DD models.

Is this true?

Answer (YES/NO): YES